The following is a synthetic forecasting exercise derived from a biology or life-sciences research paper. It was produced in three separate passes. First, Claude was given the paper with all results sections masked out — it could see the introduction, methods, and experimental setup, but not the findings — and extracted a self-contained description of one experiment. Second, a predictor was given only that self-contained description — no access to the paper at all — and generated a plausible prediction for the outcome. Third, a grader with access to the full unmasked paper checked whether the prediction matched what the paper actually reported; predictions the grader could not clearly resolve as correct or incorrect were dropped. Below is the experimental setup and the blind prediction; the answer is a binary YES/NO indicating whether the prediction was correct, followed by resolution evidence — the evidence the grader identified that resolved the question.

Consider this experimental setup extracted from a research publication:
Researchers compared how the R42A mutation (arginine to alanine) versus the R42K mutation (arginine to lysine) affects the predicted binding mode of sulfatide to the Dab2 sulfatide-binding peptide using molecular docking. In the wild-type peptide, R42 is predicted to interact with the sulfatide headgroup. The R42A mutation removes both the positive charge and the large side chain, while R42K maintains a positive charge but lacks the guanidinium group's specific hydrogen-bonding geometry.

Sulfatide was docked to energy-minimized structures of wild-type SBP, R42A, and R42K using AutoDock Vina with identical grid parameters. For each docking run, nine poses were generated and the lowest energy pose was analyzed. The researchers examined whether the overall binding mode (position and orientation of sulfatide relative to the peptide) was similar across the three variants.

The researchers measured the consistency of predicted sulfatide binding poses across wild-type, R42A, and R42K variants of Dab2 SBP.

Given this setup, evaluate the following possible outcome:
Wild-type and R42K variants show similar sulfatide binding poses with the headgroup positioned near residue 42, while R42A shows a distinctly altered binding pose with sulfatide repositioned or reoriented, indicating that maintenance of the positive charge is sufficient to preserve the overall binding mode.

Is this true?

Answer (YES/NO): NO